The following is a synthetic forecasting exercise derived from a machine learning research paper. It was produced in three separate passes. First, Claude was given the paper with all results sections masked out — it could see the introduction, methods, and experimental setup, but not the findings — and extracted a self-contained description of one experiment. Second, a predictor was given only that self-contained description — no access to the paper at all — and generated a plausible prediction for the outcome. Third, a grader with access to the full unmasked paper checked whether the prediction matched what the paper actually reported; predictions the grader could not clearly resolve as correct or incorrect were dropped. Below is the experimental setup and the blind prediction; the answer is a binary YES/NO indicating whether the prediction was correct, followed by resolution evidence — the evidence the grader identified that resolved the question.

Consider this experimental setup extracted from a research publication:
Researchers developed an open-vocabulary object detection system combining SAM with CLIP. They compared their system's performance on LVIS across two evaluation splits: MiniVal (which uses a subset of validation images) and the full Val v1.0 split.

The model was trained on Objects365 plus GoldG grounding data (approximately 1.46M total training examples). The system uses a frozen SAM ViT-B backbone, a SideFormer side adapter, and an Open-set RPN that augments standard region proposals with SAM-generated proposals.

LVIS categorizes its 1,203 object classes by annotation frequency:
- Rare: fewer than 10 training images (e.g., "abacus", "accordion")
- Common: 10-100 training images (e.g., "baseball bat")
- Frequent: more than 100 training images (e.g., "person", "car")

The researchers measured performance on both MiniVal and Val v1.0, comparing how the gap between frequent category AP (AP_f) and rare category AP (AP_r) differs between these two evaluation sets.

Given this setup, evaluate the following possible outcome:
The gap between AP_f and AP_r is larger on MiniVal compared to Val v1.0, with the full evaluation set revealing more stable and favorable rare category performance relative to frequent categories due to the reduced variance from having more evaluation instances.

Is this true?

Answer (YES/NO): YES